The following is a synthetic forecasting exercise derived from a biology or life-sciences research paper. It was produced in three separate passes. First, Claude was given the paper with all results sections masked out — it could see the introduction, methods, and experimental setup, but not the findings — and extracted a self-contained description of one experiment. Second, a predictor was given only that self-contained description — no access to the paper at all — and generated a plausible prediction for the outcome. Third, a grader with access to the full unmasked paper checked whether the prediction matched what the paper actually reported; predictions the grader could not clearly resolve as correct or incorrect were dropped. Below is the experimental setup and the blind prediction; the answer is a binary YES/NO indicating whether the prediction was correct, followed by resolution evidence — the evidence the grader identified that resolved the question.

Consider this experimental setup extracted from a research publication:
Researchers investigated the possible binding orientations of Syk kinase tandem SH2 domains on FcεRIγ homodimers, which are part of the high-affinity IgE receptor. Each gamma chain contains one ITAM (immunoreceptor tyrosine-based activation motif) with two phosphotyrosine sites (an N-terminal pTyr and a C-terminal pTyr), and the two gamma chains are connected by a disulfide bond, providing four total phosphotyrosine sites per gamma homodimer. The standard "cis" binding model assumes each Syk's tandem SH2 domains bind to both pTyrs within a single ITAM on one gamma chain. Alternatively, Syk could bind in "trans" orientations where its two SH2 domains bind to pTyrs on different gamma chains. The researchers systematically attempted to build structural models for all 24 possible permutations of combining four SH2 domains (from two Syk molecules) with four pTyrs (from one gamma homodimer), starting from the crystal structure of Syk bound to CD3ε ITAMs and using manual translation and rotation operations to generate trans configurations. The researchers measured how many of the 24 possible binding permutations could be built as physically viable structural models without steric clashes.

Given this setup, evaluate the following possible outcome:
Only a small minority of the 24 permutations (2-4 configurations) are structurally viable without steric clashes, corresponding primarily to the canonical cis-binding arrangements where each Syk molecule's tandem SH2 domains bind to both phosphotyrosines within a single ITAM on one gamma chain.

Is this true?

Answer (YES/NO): NO